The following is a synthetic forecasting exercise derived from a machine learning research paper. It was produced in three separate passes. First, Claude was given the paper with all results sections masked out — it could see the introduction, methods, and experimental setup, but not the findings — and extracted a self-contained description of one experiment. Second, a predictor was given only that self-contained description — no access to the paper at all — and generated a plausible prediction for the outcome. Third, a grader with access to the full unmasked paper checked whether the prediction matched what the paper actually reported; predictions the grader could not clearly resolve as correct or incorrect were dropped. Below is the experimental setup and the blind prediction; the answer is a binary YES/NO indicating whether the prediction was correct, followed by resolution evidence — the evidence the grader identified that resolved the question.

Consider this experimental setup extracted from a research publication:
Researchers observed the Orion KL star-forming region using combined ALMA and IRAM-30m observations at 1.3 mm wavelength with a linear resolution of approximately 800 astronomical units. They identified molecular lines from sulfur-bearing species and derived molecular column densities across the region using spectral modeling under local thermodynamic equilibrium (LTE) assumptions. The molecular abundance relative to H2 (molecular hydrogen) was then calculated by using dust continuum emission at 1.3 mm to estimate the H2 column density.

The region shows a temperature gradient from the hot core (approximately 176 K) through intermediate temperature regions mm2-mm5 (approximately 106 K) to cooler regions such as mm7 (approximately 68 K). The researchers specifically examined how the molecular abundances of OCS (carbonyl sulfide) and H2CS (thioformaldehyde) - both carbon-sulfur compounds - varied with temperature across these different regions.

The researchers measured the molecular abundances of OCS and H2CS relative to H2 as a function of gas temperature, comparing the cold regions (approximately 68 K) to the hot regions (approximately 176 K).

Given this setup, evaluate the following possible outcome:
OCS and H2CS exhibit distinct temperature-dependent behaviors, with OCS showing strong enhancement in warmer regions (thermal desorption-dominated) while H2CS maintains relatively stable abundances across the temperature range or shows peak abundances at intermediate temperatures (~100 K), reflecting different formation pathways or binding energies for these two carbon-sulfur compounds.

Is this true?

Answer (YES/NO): NO